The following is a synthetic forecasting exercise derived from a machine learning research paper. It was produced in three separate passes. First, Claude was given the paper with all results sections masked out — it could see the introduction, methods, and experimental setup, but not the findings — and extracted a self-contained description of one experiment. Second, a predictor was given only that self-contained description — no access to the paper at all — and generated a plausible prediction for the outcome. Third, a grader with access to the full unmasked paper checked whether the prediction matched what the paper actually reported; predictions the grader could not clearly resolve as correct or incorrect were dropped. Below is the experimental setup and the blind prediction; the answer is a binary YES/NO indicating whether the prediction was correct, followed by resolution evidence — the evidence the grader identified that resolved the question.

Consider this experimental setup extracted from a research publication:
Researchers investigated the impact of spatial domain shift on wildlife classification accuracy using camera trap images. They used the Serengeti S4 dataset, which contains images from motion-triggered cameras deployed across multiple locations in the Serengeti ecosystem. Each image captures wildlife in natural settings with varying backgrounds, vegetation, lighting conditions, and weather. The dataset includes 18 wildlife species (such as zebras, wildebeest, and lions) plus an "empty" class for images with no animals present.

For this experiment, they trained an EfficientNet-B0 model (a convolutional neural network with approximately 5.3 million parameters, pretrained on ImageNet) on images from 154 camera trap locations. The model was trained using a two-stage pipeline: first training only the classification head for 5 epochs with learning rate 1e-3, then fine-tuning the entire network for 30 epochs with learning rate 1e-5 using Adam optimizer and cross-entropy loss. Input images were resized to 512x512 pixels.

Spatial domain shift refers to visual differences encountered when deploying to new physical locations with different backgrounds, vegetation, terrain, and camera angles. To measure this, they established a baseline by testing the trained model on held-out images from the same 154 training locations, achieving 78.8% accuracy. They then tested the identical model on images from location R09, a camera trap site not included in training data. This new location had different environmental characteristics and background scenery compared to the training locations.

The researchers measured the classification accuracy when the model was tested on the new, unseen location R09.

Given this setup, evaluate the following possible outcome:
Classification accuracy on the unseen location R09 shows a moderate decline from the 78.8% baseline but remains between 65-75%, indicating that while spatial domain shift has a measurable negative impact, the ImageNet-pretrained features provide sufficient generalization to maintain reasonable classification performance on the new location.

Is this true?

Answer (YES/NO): NO